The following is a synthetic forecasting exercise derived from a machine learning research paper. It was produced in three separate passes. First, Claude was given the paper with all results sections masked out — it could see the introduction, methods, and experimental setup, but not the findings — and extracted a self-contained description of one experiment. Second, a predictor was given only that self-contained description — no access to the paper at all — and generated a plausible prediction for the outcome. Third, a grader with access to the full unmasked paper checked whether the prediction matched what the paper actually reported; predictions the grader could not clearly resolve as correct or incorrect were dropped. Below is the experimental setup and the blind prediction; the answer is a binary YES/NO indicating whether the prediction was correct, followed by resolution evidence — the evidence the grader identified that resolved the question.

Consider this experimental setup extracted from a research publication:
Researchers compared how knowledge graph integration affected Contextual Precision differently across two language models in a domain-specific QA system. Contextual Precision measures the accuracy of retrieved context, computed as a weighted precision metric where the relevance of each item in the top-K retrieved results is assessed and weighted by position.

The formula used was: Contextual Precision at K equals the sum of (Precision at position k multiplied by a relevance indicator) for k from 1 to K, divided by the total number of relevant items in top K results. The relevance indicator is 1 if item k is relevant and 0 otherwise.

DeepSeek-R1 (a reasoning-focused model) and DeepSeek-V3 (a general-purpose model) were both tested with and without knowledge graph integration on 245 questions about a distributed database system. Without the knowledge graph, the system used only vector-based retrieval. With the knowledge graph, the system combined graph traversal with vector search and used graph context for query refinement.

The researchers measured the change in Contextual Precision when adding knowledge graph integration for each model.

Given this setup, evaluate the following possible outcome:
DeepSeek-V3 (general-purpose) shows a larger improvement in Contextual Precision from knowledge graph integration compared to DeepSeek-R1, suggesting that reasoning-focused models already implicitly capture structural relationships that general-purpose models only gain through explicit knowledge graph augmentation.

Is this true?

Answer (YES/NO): YES